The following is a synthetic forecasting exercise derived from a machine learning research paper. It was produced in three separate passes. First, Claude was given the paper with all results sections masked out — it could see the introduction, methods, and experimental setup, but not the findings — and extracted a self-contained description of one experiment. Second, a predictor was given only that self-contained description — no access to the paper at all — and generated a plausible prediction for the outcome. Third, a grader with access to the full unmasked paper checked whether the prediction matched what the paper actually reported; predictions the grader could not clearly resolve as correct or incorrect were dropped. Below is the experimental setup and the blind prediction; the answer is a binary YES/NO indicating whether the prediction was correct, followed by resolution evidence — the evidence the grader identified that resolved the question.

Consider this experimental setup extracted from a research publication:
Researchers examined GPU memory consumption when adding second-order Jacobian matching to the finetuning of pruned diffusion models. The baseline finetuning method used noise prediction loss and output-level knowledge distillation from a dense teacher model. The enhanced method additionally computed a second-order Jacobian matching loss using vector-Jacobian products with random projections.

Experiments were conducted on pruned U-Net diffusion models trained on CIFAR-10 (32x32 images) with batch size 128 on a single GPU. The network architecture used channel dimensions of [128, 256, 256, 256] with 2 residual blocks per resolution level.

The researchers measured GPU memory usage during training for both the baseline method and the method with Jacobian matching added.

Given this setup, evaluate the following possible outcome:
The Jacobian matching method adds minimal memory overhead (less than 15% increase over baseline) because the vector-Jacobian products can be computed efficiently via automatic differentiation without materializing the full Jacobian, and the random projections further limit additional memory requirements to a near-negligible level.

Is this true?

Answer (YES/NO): NO